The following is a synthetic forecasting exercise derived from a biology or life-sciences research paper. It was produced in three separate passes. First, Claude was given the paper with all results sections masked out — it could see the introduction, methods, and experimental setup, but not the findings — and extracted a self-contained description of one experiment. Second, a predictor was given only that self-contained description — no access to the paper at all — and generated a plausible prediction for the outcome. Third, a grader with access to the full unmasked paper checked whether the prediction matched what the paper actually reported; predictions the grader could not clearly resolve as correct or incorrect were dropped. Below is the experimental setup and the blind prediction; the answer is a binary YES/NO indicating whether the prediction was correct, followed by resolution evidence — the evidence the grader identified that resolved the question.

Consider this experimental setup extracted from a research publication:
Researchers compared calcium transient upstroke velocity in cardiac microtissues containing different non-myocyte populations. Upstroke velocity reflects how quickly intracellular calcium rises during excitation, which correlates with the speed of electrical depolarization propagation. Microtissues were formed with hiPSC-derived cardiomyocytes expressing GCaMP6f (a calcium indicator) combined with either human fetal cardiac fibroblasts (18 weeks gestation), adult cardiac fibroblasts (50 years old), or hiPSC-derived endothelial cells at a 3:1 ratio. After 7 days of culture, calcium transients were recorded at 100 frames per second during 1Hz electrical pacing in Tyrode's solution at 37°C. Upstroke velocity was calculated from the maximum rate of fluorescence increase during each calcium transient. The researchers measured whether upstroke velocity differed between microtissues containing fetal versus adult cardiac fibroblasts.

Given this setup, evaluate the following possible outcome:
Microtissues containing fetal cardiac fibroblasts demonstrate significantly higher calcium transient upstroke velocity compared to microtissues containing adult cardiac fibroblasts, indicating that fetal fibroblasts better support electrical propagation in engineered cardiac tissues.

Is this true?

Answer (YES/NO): NO